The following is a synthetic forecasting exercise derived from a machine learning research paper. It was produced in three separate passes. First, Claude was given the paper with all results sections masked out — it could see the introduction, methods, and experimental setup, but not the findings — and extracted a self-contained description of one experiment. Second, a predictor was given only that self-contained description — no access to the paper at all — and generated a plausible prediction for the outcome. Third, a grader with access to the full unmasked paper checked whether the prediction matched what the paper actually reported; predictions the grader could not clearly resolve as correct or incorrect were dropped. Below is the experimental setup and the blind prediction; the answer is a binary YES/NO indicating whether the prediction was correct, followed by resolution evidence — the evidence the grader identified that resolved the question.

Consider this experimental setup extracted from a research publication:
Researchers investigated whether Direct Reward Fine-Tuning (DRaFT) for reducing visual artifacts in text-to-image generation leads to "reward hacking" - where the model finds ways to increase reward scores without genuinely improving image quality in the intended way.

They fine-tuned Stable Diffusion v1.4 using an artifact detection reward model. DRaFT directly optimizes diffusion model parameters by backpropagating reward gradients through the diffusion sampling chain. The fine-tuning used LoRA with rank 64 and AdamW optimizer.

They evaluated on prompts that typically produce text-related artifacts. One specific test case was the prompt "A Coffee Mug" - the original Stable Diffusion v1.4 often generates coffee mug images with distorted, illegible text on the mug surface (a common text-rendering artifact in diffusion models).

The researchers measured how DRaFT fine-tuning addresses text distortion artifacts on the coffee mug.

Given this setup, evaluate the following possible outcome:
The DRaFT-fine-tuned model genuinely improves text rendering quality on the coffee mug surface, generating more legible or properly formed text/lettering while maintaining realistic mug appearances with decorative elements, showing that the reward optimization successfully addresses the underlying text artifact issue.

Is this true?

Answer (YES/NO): NO